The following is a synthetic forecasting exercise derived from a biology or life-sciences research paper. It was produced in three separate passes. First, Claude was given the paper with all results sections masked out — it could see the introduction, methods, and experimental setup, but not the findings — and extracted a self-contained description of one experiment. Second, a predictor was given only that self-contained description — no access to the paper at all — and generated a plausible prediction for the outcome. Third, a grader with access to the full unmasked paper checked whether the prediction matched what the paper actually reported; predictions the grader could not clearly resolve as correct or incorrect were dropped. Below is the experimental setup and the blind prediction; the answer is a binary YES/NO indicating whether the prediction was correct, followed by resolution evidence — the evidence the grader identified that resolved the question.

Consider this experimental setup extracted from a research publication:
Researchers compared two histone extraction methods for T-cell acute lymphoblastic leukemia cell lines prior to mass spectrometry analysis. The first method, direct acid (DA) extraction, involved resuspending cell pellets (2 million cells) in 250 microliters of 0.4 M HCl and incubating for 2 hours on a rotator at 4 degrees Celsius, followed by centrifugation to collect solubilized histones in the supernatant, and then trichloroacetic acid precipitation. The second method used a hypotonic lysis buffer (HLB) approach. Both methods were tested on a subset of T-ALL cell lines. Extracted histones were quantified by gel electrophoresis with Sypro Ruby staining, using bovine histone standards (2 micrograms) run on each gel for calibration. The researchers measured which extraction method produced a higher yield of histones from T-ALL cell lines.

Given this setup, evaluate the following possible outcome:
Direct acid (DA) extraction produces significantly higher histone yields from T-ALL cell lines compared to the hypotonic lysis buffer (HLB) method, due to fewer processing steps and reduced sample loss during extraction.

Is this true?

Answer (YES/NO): NO